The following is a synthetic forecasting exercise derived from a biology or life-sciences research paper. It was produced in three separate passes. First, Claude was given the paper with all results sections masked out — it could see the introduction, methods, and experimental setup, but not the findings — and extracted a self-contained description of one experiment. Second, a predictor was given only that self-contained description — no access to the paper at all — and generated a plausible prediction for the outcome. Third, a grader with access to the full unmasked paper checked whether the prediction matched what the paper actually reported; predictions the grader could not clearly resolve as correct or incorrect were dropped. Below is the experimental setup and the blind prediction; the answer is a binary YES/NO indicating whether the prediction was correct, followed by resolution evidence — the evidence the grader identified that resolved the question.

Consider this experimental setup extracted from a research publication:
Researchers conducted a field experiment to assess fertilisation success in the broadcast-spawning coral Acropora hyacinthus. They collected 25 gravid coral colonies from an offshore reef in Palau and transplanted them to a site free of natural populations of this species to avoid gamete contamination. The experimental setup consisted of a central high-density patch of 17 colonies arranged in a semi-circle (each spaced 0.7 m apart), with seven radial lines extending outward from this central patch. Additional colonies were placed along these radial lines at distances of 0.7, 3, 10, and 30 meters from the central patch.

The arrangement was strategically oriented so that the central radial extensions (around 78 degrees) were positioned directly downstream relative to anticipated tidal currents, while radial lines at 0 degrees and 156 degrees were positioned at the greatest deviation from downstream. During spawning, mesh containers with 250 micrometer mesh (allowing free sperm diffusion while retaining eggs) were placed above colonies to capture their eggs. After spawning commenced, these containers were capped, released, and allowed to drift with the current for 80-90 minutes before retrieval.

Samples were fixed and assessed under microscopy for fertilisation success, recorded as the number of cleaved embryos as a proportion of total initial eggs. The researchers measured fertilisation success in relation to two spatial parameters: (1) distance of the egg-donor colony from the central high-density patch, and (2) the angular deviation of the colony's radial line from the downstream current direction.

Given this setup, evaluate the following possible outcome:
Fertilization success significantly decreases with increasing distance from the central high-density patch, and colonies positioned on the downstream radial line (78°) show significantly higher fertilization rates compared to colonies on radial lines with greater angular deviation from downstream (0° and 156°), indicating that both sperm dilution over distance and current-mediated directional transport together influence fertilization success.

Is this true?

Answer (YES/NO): NO